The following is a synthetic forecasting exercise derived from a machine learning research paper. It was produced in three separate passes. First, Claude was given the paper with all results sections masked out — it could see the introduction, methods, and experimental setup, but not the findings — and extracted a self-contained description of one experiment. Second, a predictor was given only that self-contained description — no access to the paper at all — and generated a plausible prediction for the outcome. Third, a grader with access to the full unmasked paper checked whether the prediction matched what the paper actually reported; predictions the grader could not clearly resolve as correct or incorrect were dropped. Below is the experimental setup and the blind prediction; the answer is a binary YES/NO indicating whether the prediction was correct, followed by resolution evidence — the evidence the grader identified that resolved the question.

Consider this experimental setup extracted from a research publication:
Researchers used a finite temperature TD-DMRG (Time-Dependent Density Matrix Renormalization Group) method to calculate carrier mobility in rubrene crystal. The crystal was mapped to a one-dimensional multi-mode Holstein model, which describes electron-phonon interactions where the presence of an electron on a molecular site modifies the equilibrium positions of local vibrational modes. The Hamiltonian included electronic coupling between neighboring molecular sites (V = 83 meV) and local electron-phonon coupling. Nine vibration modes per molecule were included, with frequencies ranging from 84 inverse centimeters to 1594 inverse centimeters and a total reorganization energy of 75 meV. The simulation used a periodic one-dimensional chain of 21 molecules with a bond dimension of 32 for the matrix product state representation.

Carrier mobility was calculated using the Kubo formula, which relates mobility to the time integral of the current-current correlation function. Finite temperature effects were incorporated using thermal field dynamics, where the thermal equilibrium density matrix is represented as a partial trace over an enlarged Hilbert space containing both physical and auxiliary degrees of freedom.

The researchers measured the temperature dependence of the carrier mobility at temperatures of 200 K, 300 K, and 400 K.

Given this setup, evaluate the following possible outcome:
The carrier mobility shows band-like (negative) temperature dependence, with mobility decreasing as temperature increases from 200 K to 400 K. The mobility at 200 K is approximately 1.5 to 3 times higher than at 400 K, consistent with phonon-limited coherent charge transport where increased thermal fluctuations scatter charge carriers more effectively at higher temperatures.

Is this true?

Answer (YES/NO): YES